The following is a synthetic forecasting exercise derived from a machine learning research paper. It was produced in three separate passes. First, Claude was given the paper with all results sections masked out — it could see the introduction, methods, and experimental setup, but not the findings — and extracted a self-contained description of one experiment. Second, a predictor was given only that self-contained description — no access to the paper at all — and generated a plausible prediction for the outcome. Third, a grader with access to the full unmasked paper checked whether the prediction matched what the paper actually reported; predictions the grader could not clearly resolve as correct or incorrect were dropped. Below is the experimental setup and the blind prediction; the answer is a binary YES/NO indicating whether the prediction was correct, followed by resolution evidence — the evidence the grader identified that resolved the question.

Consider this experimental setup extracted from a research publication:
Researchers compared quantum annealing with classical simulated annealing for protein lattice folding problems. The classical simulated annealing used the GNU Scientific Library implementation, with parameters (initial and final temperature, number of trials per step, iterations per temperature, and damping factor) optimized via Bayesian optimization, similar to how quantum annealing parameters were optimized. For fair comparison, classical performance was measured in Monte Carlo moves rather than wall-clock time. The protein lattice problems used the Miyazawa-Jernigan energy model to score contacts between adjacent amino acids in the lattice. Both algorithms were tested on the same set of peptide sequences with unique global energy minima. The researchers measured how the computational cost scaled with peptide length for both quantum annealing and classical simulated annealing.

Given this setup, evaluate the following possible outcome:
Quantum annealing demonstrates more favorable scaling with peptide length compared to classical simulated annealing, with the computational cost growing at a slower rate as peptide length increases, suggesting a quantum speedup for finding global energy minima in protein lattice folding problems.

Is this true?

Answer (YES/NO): YES